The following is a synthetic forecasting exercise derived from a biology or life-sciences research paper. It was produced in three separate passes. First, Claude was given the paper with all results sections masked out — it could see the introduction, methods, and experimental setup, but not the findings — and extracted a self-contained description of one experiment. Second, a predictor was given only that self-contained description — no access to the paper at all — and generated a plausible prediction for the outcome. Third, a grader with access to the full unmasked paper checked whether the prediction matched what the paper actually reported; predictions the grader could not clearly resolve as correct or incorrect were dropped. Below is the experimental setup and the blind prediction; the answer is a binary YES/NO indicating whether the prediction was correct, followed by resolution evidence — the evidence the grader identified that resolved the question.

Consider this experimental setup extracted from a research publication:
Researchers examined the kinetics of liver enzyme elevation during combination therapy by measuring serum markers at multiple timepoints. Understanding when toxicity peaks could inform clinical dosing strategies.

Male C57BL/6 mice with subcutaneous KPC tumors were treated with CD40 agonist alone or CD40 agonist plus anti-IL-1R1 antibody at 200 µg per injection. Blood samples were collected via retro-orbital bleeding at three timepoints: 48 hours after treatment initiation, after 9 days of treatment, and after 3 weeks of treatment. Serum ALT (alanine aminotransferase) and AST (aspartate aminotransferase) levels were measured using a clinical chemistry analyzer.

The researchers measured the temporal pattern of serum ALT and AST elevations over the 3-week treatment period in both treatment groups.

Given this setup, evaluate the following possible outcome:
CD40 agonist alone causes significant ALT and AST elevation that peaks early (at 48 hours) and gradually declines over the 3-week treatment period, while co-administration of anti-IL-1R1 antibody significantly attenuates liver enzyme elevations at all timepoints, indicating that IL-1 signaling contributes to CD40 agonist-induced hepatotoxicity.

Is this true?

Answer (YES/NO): NO